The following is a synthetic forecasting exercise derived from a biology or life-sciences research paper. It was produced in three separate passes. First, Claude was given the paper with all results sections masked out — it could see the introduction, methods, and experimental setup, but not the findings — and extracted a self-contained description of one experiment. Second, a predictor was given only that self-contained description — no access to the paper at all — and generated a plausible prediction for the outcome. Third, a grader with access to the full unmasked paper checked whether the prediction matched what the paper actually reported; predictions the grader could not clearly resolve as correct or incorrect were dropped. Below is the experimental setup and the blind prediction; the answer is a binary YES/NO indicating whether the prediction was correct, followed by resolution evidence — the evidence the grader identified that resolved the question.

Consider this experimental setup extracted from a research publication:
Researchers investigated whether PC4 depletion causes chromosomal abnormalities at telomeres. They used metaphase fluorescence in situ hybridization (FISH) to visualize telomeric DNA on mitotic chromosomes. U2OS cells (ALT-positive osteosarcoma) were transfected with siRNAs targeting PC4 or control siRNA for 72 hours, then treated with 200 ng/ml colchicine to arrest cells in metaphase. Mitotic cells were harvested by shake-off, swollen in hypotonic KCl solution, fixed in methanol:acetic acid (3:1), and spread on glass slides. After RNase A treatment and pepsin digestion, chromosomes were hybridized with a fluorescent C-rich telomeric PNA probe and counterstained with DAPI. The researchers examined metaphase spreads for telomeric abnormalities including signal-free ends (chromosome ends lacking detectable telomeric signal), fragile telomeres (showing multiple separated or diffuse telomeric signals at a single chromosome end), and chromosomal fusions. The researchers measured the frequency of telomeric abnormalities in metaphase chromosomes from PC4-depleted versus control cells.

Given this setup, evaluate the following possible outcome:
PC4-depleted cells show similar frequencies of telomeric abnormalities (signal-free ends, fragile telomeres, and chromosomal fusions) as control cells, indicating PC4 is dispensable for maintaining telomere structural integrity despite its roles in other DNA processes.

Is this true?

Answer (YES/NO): NO